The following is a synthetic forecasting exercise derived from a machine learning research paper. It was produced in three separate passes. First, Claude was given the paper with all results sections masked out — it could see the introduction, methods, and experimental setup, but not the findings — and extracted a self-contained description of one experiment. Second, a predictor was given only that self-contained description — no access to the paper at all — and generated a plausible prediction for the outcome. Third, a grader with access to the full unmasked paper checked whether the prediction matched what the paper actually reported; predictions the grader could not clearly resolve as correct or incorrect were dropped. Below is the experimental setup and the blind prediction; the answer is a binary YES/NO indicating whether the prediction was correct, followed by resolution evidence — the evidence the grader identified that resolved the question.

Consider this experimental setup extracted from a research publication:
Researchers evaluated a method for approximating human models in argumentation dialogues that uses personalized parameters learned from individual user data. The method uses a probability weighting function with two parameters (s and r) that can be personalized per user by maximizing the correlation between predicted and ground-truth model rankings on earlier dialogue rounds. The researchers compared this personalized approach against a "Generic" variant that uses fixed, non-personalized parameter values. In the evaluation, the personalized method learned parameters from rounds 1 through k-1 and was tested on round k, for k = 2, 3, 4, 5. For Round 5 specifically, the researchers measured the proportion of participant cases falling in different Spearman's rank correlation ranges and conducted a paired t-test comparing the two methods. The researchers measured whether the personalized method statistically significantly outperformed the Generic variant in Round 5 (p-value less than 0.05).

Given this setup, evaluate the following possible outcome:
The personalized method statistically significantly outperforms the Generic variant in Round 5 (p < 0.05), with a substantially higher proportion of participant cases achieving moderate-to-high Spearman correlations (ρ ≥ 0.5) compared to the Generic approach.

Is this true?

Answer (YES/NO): NO